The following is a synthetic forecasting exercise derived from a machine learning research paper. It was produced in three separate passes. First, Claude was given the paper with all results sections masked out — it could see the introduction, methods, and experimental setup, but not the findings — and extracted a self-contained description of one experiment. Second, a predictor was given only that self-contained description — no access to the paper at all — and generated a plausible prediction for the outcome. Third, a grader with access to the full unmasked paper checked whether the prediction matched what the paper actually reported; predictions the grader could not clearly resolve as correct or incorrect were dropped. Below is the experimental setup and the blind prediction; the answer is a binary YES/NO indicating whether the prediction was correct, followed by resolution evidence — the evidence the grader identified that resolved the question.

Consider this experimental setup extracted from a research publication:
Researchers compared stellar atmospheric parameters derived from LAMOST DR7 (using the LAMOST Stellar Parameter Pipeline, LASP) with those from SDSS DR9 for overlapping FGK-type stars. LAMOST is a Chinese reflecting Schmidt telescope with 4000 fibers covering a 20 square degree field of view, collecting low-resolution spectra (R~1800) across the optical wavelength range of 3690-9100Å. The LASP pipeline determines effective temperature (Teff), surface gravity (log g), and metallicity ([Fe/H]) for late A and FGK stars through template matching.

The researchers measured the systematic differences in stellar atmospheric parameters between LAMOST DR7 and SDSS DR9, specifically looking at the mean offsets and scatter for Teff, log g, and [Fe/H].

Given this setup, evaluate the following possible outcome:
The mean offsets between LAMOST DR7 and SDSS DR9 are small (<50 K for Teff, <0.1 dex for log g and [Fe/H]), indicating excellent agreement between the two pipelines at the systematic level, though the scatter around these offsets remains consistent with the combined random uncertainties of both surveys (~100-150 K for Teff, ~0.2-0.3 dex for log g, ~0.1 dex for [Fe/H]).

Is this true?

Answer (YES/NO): NO